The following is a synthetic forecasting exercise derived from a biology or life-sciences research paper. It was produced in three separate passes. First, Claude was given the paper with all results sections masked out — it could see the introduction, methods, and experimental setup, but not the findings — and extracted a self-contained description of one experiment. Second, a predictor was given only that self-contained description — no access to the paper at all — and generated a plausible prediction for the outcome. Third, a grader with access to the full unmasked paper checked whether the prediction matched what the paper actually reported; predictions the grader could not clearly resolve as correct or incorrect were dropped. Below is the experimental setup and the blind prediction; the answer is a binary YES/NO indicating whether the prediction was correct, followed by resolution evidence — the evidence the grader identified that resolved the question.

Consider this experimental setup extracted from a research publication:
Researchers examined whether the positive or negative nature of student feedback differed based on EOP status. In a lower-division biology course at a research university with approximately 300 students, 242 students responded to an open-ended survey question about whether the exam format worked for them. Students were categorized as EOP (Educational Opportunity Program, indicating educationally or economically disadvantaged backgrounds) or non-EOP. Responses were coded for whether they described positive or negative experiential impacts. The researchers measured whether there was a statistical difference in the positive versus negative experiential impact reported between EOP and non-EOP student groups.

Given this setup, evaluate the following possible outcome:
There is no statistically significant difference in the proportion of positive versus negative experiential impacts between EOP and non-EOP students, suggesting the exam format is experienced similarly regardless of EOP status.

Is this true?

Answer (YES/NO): YES